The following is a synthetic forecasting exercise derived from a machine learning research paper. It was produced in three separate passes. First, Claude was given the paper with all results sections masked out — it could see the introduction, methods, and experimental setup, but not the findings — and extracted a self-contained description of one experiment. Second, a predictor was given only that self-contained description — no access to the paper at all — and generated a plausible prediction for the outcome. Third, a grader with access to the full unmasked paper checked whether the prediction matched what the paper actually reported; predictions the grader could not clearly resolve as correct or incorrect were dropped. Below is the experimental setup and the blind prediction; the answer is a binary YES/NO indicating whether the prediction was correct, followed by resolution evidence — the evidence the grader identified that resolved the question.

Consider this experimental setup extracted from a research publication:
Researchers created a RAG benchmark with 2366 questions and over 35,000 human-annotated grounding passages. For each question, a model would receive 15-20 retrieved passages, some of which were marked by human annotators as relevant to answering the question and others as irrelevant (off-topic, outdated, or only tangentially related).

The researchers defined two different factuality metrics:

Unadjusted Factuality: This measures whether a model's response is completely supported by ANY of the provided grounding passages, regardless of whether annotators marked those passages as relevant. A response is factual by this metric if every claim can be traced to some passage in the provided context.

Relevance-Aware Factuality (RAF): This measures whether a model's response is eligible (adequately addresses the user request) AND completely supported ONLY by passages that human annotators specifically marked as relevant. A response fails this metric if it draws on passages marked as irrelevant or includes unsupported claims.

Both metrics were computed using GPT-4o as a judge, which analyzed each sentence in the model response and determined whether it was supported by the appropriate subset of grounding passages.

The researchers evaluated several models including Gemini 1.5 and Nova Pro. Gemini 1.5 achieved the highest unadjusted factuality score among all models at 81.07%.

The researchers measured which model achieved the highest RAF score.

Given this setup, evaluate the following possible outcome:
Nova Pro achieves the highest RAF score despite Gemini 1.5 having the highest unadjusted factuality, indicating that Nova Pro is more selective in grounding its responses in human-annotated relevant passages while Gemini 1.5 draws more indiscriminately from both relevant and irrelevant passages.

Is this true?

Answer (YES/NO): YES